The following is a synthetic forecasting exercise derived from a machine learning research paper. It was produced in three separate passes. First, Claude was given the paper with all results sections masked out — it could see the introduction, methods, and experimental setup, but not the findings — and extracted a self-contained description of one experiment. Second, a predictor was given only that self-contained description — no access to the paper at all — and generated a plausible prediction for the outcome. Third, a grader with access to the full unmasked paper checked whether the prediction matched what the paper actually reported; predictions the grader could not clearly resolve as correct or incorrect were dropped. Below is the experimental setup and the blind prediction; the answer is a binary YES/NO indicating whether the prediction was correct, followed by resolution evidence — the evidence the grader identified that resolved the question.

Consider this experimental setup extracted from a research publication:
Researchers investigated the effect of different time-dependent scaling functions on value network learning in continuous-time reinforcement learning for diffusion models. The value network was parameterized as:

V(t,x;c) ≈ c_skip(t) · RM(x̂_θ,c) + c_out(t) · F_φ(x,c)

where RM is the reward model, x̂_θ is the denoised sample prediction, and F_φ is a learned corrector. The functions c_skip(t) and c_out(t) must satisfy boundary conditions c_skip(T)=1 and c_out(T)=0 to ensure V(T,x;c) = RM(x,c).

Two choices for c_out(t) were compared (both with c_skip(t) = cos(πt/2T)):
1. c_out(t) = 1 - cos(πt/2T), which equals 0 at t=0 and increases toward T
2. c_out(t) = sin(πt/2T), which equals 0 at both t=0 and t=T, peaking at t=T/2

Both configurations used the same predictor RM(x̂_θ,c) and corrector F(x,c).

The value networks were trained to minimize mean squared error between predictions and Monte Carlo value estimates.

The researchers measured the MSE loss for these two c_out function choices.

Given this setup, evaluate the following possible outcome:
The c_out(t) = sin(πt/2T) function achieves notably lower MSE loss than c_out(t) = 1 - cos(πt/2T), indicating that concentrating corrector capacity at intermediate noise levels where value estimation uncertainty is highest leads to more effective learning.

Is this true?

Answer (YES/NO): YES